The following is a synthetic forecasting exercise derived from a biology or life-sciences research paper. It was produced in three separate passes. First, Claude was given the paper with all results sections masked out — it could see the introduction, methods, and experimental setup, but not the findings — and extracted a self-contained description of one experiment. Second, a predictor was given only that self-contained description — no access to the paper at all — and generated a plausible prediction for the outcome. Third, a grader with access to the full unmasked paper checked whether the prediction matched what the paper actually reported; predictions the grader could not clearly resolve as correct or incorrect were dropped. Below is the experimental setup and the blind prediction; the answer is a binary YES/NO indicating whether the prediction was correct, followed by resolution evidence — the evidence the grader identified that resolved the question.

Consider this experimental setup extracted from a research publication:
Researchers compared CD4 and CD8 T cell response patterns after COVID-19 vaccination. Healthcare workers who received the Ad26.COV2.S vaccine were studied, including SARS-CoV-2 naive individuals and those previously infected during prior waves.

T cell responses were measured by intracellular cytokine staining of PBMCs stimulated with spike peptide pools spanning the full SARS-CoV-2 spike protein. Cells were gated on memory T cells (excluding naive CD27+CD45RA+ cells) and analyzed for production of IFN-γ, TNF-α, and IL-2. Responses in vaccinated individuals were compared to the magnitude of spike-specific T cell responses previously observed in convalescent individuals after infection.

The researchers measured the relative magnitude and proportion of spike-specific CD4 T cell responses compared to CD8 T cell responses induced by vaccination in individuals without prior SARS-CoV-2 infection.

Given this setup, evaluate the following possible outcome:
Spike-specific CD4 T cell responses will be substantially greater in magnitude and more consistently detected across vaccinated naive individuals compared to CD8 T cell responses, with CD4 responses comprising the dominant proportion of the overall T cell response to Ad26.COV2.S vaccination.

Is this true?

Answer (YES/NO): YES